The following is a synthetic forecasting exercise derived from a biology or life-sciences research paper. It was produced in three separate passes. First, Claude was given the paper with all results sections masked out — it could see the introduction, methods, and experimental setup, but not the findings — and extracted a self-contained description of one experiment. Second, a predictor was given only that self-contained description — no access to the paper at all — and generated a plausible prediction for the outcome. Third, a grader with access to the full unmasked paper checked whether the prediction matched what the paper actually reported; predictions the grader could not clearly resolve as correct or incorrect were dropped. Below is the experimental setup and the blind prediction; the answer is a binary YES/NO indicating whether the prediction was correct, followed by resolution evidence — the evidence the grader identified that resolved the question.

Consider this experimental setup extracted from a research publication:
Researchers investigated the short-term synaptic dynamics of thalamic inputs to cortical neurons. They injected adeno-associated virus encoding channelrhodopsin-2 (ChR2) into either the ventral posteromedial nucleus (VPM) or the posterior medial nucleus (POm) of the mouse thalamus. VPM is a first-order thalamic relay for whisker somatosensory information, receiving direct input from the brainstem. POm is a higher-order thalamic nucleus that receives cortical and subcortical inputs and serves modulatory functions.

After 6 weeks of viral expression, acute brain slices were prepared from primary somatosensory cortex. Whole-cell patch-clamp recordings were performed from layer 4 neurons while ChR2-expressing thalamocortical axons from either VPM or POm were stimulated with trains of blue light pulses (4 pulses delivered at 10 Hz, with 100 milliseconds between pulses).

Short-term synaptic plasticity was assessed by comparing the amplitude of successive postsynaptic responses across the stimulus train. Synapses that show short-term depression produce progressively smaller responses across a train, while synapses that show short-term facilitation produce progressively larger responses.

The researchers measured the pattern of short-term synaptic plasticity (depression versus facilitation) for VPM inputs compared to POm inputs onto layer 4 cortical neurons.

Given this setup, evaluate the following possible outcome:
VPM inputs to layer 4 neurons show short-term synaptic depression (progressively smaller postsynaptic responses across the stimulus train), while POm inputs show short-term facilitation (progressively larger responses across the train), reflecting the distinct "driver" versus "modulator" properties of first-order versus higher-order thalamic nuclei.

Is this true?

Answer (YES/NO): YES